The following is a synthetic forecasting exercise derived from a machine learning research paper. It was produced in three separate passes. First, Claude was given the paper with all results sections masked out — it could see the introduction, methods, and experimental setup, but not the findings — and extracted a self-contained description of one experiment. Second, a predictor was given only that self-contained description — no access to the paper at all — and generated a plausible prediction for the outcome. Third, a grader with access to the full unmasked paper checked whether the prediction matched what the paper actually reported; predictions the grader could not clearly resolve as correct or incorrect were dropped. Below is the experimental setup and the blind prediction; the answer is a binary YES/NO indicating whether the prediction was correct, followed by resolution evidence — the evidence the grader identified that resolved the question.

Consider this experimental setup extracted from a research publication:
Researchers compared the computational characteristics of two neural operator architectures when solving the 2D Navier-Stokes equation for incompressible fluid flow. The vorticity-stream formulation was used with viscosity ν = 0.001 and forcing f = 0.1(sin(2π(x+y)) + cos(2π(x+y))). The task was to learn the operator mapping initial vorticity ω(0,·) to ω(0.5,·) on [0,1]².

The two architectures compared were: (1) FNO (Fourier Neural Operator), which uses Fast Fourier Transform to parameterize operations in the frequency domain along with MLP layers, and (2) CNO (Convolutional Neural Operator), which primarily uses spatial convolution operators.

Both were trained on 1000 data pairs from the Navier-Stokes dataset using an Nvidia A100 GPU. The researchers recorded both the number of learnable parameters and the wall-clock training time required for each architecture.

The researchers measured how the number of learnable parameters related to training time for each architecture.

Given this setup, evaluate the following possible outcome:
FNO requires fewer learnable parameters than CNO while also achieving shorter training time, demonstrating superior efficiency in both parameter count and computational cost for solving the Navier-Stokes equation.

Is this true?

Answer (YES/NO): NO